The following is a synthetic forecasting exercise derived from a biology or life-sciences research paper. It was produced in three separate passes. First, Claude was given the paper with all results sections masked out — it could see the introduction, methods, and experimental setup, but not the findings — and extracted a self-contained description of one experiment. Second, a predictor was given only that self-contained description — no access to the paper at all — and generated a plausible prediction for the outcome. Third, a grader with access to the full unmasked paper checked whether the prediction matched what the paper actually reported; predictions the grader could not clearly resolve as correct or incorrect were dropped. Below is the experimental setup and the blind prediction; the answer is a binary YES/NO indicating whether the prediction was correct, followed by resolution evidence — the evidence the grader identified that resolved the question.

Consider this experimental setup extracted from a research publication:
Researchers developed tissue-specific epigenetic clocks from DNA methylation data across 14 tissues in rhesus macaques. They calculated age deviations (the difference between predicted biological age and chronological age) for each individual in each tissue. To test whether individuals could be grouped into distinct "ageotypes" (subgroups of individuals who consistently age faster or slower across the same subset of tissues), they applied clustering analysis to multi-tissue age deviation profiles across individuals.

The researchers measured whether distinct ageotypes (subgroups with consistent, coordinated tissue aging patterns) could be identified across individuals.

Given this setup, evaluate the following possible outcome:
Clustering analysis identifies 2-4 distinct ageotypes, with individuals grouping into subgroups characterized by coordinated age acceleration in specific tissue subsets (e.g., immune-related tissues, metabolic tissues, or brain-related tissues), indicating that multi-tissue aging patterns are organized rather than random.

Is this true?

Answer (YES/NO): NO